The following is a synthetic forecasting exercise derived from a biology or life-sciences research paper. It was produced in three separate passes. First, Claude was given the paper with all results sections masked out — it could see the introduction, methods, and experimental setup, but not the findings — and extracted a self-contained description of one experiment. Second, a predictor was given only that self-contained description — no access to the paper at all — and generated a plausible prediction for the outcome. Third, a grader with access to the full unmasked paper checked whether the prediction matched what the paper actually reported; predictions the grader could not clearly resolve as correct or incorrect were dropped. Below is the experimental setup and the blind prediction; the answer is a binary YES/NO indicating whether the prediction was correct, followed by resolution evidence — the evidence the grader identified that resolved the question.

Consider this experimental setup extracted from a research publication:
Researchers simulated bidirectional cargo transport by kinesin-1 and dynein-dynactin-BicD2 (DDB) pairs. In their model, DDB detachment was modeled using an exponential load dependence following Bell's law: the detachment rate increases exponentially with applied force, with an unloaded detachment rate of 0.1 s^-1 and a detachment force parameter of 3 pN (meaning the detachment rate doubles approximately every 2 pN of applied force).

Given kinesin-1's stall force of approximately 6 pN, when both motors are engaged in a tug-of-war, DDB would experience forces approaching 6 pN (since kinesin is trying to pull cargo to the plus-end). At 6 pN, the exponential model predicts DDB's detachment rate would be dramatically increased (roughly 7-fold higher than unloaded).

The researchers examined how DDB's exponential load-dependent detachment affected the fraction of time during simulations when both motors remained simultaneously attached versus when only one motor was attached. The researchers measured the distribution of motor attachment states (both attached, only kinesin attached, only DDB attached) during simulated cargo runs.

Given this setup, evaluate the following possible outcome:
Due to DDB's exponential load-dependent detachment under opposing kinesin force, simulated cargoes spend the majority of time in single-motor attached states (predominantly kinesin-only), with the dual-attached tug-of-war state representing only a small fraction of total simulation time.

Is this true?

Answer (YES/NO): NO